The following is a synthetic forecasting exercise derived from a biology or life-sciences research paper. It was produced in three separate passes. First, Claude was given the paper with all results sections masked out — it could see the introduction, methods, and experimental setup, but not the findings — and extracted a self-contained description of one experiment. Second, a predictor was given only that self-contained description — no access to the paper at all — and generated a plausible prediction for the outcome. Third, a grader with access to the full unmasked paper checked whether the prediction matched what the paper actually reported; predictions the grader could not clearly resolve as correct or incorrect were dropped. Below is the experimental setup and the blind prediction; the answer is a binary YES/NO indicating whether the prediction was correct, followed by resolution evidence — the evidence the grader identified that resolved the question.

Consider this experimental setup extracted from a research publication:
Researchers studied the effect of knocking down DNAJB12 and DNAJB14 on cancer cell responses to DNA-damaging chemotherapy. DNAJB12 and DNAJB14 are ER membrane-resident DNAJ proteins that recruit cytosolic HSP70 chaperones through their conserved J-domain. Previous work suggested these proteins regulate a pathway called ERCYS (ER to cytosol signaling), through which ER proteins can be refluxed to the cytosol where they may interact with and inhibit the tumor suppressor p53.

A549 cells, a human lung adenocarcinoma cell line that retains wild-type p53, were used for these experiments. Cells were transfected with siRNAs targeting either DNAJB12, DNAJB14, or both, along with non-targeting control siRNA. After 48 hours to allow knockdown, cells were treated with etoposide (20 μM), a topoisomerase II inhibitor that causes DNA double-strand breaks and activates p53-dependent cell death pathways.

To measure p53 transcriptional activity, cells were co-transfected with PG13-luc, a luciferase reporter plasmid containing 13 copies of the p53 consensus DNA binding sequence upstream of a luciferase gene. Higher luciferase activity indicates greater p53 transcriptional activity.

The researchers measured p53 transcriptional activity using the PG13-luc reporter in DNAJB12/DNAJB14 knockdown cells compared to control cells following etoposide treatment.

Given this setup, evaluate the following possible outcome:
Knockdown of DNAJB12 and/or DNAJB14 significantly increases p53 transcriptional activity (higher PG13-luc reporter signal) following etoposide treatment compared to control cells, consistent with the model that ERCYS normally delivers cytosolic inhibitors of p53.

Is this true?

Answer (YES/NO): YES